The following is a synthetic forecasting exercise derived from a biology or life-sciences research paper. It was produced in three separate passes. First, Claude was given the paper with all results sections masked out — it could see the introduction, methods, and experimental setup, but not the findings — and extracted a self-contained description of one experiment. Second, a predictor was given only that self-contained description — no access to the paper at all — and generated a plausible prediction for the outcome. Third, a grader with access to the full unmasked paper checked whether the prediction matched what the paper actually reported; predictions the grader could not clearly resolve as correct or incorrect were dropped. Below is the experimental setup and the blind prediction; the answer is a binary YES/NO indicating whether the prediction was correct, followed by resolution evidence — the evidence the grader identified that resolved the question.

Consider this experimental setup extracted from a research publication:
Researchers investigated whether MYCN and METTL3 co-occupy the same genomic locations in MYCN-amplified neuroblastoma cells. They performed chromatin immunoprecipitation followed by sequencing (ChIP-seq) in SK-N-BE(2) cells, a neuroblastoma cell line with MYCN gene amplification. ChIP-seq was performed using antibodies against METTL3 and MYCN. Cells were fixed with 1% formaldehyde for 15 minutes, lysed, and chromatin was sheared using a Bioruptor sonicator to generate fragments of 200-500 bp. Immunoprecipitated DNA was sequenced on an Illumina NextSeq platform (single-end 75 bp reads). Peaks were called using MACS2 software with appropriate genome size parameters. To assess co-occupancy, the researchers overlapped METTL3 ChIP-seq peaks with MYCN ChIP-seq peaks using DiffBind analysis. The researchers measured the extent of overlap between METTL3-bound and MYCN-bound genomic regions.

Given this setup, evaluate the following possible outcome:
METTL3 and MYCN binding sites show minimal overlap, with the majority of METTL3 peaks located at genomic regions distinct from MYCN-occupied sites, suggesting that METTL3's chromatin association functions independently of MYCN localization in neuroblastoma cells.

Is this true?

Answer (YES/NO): NO